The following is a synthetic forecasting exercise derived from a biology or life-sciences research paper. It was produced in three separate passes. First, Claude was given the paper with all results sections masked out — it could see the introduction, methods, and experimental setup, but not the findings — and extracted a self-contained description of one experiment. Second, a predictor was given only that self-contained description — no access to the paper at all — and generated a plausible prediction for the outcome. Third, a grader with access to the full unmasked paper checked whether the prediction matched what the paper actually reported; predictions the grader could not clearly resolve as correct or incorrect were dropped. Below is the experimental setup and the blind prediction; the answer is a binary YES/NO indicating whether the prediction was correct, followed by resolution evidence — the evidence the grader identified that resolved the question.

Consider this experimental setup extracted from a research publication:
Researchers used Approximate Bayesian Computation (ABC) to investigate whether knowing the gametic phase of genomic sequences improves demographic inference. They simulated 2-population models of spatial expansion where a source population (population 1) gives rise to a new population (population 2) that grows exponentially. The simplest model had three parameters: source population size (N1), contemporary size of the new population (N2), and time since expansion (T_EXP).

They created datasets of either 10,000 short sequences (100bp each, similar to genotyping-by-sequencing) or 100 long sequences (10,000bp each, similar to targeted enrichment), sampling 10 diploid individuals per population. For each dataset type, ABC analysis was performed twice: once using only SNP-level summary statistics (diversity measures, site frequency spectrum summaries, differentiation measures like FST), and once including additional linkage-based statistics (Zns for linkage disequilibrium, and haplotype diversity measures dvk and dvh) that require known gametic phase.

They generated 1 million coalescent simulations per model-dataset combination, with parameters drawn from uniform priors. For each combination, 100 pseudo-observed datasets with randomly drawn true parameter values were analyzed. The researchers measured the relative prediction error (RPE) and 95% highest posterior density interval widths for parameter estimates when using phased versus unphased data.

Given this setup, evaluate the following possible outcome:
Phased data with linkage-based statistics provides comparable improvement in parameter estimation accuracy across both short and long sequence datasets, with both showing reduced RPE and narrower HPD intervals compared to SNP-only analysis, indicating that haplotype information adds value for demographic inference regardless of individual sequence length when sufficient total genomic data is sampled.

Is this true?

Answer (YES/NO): NO